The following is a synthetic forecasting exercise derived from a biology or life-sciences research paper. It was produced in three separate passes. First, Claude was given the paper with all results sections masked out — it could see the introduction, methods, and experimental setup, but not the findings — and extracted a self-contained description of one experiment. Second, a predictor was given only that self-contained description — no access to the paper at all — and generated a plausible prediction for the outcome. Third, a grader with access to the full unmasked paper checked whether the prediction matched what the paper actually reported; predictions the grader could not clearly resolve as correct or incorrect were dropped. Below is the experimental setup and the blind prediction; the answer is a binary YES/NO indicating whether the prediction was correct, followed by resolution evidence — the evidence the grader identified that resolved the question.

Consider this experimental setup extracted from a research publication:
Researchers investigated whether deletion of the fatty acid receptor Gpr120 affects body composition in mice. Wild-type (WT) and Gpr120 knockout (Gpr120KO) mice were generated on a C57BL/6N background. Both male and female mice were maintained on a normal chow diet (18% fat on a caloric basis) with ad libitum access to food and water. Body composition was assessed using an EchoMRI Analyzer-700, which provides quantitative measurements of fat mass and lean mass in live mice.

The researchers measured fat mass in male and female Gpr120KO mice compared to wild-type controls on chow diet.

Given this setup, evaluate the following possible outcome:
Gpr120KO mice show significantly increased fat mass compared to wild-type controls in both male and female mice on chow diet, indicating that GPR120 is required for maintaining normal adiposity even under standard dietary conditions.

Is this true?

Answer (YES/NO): NO